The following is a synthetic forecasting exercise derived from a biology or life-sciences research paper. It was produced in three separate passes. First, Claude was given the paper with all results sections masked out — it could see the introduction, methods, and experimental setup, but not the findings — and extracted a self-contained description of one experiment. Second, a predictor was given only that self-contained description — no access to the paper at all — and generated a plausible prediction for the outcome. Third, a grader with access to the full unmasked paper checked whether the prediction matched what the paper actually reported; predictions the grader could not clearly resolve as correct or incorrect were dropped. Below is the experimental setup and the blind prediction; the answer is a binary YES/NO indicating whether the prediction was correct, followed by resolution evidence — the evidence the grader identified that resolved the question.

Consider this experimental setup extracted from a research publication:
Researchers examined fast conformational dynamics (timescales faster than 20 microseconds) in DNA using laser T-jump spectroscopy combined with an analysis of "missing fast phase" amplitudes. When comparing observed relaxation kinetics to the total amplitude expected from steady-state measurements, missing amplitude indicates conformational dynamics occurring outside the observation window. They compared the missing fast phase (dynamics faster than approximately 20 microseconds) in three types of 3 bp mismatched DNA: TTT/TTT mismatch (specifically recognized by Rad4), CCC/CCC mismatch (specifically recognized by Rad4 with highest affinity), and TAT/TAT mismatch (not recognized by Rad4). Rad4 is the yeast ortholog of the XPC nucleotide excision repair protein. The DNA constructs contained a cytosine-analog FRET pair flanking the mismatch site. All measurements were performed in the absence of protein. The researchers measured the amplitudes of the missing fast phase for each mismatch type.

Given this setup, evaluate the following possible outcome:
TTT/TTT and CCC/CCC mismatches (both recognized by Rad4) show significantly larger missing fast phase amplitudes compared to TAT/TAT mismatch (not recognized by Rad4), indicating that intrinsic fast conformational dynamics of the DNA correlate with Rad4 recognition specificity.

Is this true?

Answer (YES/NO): YES